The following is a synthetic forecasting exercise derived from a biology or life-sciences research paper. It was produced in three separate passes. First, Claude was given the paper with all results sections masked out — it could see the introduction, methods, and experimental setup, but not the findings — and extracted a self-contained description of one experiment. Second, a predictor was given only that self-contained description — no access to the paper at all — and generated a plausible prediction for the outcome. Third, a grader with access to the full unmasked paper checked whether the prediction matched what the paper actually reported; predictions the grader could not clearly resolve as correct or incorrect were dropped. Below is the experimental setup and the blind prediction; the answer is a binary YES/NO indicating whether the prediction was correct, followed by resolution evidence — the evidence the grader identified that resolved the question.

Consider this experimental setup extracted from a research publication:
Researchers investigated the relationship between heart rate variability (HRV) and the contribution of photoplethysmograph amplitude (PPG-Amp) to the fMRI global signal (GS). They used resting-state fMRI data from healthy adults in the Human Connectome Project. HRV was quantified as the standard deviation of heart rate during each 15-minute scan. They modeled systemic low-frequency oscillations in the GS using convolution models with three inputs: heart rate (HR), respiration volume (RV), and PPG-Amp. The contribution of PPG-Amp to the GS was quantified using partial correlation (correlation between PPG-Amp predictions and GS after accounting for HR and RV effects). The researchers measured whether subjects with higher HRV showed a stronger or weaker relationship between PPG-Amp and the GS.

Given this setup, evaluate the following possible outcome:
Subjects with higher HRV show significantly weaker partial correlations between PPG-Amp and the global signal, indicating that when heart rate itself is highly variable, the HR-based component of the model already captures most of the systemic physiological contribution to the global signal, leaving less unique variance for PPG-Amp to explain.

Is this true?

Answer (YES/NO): NO